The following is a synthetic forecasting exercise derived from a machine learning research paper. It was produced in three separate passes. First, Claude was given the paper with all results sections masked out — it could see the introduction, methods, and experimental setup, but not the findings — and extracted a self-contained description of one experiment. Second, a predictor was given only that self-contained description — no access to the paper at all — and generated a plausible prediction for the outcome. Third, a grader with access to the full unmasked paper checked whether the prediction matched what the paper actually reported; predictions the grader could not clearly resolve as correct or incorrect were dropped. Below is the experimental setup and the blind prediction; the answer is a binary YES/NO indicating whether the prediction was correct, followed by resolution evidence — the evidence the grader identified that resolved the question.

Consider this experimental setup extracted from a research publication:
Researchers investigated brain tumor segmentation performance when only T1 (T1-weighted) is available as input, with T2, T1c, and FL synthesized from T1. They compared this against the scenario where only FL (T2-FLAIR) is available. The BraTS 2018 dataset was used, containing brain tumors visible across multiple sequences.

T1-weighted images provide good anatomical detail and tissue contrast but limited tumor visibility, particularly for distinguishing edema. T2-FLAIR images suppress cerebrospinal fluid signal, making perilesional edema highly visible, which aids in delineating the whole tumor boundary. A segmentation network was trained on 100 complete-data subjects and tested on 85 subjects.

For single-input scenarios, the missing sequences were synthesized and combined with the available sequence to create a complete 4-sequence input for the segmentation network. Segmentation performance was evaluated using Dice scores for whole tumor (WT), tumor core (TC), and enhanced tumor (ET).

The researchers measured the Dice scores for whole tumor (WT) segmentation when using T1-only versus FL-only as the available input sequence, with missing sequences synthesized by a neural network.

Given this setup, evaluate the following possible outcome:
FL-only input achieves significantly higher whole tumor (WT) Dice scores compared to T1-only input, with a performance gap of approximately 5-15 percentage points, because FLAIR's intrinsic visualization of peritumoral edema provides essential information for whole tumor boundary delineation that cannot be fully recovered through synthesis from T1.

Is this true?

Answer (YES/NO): NO